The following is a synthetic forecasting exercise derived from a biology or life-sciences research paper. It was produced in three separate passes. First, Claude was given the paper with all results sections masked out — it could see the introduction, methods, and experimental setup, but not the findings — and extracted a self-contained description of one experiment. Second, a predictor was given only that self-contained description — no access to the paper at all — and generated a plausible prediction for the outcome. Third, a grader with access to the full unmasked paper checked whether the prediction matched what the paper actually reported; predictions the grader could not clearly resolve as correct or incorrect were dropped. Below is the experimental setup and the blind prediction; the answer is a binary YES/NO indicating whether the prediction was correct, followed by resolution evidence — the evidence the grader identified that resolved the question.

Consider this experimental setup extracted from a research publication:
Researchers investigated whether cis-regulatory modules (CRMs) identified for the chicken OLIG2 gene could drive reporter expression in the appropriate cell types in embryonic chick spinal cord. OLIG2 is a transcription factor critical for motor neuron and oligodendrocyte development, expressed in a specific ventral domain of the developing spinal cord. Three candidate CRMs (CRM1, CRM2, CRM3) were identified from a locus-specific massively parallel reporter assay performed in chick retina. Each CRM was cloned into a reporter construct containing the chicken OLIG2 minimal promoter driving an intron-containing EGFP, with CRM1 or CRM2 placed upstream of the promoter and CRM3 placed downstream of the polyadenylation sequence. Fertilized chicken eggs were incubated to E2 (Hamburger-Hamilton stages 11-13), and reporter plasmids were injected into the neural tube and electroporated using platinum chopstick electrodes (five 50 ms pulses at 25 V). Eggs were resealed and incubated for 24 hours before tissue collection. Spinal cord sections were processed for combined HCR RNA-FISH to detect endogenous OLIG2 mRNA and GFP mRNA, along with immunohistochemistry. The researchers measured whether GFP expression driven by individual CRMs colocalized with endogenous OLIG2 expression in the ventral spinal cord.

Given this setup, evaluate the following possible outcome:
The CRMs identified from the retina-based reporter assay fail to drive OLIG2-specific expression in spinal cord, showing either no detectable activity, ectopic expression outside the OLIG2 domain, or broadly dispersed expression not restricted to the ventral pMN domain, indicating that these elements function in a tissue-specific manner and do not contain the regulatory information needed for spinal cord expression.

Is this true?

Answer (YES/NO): NO